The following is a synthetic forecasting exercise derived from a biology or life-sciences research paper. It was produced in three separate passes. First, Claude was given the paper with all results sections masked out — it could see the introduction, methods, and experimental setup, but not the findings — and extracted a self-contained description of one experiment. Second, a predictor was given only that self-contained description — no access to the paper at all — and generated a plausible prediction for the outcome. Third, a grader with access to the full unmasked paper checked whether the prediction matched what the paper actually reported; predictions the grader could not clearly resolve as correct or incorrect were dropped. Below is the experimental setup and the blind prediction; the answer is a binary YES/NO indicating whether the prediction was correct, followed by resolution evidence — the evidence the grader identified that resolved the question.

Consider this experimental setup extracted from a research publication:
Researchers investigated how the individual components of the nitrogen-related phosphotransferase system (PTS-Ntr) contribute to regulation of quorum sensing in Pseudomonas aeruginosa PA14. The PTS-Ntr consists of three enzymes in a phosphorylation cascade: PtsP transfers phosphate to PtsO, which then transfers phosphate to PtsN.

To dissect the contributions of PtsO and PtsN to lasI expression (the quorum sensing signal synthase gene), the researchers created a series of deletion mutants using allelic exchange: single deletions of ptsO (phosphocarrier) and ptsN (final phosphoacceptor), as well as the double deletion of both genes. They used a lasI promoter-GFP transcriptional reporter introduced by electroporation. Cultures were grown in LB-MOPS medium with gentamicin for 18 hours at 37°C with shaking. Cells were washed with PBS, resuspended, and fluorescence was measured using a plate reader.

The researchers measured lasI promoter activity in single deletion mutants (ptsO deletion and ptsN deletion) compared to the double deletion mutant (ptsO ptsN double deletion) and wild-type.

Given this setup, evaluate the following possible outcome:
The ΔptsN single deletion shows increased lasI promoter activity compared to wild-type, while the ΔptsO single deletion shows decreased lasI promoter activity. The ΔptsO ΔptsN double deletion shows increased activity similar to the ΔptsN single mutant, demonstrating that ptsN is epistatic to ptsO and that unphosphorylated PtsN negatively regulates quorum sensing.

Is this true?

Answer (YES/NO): NO